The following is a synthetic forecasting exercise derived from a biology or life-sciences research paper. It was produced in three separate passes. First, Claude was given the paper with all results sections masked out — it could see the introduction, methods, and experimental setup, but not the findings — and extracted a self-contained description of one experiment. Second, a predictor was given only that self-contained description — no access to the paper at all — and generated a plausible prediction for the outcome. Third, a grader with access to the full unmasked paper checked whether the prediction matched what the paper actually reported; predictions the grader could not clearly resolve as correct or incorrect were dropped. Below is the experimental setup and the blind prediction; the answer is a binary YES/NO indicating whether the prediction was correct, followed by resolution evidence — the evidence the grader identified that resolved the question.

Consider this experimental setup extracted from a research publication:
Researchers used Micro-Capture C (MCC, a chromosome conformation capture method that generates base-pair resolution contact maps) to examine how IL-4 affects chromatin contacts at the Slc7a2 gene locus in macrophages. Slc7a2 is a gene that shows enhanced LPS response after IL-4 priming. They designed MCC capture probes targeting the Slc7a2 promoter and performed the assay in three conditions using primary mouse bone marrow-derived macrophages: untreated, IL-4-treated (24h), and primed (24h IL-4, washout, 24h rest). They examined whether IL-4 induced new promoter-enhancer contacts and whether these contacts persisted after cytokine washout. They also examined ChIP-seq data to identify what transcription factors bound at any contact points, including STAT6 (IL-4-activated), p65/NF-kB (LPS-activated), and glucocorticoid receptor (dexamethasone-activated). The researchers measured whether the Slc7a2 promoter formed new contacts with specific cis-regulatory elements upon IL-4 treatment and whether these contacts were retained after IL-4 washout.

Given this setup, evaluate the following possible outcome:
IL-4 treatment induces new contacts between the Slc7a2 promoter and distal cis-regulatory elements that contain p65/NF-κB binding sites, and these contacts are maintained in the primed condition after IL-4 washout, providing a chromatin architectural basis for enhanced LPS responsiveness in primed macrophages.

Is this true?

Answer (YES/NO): YES